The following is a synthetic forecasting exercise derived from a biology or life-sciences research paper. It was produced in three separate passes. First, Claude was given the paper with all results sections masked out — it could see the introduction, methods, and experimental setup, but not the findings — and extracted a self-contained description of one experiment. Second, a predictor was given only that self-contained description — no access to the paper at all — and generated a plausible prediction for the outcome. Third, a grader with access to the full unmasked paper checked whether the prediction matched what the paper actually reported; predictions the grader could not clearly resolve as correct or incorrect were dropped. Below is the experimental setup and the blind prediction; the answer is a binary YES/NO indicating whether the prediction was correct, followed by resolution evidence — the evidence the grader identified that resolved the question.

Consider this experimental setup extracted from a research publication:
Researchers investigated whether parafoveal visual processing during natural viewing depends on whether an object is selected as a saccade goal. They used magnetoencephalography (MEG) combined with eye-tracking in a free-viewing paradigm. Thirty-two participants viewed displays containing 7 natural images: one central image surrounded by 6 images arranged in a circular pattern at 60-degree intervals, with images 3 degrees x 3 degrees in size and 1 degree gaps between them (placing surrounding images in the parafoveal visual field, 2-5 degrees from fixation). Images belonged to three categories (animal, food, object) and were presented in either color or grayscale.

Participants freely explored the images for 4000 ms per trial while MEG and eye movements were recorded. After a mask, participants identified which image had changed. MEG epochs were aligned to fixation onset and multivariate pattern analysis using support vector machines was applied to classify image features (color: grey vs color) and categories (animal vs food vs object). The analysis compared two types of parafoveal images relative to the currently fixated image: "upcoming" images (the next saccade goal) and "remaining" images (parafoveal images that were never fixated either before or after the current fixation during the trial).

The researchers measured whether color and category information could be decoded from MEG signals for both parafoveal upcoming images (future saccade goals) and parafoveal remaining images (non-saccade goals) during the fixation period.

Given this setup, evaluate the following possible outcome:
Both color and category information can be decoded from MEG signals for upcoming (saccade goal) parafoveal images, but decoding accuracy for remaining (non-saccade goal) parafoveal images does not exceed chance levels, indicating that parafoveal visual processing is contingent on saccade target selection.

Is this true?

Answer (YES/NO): YES